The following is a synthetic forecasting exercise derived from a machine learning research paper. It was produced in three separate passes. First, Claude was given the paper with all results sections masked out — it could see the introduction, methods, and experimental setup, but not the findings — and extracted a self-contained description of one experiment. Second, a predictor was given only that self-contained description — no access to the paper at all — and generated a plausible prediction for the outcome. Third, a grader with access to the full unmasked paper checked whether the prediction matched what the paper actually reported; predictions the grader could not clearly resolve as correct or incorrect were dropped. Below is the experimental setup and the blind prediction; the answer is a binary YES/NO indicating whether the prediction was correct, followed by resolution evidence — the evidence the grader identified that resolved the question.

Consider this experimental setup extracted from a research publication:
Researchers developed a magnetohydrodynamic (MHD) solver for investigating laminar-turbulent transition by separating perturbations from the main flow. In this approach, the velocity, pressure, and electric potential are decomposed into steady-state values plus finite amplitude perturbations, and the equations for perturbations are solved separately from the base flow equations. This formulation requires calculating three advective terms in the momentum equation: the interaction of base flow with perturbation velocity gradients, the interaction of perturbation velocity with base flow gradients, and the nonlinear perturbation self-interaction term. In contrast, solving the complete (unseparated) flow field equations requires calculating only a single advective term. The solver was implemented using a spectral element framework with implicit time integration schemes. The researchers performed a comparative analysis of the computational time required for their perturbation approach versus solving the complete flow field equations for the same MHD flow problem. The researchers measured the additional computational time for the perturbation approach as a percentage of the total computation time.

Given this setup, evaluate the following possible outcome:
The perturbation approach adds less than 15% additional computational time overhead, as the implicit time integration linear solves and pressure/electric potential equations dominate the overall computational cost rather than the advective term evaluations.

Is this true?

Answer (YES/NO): NO